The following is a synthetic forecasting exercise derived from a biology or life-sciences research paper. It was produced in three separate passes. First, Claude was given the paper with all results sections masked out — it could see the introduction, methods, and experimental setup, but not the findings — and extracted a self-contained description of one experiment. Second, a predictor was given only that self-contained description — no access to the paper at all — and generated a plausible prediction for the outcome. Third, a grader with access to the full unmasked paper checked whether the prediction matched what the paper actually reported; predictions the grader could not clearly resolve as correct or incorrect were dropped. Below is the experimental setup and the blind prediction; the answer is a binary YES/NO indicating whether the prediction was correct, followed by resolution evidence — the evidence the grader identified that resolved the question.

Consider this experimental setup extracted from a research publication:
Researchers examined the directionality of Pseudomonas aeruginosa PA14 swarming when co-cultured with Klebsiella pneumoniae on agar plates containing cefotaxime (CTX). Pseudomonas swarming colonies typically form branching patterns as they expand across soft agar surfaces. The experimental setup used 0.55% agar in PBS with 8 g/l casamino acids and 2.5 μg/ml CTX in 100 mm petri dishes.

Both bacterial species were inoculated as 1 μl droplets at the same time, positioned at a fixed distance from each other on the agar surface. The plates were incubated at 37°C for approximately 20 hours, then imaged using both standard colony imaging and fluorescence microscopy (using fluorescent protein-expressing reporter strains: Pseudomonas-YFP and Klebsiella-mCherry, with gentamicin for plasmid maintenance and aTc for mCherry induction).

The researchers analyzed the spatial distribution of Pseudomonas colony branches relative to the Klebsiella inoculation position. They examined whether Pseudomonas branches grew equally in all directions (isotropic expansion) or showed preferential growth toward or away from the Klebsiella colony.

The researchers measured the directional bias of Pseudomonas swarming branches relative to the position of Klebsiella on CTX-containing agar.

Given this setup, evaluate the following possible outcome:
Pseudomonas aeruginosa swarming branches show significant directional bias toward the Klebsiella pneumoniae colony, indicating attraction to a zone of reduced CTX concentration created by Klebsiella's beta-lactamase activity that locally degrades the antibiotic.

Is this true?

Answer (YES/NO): YES